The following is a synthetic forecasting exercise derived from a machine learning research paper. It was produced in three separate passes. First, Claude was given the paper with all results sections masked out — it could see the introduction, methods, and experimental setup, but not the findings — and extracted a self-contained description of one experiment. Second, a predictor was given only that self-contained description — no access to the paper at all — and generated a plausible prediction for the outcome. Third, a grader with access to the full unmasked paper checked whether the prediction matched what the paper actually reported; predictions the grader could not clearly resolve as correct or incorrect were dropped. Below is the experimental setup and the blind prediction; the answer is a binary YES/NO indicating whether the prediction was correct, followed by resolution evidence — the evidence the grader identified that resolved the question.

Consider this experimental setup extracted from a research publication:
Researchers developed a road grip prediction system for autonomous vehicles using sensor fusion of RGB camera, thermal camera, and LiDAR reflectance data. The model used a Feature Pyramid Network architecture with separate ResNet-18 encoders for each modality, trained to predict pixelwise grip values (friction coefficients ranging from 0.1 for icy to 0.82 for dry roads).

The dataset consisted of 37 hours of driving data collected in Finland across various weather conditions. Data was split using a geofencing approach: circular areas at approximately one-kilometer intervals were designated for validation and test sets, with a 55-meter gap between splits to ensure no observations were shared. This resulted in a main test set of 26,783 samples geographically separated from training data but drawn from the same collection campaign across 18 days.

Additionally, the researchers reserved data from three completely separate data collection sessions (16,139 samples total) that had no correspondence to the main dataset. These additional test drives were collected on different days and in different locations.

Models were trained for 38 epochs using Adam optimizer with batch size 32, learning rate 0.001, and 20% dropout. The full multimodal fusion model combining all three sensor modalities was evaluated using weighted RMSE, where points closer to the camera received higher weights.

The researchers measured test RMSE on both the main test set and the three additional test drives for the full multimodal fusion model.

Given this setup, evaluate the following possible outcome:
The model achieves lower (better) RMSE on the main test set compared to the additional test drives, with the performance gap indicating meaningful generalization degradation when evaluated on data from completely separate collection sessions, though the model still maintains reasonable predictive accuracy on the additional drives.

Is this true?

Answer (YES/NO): YES